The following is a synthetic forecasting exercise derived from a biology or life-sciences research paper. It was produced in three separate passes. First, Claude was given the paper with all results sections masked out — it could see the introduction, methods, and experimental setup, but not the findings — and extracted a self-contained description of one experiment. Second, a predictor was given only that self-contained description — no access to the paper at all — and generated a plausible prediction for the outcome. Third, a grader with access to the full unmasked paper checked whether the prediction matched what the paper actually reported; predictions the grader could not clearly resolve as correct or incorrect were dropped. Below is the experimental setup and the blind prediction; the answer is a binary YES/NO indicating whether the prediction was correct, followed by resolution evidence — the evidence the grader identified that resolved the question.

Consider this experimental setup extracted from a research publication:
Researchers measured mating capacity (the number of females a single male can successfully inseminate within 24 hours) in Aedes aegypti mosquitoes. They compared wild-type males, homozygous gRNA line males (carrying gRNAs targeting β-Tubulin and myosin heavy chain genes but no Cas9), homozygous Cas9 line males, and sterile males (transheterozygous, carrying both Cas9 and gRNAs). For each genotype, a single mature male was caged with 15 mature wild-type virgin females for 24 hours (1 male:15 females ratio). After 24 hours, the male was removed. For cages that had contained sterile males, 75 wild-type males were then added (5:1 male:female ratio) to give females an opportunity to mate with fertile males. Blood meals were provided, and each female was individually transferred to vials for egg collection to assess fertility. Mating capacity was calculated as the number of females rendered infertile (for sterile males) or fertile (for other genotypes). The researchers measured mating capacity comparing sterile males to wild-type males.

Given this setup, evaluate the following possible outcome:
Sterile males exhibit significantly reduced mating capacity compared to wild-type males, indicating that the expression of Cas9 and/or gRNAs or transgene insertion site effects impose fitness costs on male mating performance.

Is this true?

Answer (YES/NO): NO